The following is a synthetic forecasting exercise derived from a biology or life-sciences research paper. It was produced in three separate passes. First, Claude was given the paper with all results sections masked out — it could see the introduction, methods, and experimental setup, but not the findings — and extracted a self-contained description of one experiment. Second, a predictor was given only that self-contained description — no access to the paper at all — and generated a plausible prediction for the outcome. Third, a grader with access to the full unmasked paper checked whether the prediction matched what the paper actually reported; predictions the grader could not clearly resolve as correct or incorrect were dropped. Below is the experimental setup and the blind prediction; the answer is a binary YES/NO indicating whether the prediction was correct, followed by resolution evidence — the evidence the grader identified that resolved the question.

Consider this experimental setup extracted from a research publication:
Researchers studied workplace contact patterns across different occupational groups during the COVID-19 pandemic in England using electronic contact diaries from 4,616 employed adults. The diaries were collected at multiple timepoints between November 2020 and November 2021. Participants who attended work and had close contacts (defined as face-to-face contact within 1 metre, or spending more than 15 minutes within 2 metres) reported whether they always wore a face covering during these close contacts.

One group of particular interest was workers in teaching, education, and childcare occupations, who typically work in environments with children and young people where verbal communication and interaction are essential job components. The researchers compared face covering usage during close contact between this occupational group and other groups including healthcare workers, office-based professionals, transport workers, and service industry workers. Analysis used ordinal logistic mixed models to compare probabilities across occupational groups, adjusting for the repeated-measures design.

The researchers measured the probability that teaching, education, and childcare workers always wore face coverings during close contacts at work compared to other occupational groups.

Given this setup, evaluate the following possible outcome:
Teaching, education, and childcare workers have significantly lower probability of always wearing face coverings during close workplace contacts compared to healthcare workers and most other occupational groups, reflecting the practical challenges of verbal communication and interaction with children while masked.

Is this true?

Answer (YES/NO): YES